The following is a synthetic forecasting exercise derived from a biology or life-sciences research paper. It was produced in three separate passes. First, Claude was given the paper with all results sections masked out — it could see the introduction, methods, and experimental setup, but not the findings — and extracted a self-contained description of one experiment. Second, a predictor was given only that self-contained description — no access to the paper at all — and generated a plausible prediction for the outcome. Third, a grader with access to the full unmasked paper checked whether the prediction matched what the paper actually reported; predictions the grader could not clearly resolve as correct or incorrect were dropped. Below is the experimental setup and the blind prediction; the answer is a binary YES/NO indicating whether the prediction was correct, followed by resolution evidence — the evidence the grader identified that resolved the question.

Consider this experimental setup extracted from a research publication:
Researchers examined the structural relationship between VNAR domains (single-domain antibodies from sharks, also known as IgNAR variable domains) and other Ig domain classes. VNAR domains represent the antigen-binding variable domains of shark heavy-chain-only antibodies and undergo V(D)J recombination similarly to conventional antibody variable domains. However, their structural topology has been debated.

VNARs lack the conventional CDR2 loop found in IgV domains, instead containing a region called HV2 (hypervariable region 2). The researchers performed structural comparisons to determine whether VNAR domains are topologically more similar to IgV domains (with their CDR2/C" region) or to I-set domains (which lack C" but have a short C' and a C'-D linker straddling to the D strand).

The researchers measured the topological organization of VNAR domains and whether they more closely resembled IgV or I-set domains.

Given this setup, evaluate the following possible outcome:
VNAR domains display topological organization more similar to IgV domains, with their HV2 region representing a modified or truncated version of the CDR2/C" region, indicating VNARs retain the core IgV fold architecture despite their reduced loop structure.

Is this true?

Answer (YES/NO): NO